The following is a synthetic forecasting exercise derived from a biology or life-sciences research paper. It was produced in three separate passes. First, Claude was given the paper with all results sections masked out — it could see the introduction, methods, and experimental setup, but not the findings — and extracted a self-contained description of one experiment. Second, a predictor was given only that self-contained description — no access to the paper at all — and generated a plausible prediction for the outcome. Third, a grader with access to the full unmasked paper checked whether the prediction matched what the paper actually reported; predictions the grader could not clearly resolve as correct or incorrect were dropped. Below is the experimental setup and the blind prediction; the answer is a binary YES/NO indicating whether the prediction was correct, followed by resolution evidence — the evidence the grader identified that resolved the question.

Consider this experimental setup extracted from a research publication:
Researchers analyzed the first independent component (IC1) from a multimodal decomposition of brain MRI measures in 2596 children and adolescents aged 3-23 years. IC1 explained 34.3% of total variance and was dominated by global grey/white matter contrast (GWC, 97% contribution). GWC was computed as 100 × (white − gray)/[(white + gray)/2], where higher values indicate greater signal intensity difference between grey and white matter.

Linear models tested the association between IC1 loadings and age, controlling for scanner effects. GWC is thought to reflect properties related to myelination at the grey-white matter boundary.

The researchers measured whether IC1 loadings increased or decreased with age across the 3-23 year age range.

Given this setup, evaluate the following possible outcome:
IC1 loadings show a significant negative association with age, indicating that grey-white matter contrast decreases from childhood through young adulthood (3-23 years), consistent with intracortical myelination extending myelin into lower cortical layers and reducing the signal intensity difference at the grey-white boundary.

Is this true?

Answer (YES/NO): YES